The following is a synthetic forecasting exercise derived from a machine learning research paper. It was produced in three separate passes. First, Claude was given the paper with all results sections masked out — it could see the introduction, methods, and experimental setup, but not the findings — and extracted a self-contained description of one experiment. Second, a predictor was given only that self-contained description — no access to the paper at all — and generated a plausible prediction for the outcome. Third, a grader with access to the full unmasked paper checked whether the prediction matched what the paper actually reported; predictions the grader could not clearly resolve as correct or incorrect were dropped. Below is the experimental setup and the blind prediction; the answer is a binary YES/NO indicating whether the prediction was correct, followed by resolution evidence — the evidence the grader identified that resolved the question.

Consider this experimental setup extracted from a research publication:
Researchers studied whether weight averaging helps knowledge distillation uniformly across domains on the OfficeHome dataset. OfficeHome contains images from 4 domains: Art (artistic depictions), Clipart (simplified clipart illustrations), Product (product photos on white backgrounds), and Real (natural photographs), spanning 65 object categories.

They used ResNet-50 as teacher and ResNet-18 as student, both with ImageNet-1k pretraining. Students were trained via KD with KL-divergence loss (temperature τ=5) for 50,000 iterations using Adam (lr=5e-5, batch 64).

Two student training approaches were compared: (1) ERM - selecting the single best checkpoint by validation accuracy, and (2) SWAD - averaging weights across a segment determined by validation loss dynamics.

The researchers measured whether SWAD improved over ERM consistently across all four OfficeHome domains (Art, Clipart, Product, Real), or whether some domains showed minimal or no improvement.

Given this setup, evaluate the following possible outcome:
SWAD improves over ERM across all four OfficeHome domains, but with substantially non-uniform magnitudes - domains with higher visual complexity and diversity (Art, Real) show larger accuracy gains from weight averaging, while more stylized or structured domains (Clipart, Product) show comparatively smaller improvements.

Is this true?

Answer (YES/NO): NO